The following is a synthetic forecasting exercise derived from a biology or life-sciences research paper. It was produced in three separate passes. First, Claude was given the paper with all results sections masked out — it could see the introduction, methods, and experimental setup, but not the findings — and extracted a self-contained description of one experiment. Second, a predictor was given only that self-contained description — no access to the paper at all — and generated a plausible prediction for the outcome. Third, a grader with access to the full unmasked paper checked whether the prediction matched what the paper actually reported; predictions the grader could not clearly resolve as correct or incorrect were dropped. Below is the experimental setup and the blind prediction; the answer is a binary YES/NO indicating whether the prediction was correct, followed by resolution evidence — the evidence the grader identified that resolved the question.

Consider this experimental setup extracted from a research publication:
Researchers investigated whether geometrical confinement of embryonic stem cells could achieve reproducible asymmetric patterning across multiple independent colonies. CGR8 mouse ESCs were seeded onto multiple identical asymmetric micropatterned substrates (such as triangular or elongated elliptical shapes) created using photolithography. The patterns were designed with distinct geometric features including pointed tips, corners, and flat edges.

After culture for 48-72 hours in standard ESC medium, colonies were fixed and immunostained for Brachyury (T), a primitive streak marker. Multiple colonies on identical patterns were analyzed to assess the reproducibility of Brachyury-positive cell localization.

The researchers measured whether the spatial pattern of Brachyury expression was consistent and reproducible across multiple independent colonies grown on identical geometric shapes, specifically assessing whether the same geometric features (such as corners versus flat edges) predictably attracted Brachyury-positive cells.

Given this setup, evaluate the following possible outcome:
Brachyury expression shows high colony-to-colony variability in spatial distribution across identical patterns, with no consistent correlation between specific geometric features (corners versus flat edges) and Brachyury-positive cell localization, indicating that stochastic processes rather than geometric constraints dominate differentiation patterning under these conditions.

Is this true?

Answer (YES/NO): NO